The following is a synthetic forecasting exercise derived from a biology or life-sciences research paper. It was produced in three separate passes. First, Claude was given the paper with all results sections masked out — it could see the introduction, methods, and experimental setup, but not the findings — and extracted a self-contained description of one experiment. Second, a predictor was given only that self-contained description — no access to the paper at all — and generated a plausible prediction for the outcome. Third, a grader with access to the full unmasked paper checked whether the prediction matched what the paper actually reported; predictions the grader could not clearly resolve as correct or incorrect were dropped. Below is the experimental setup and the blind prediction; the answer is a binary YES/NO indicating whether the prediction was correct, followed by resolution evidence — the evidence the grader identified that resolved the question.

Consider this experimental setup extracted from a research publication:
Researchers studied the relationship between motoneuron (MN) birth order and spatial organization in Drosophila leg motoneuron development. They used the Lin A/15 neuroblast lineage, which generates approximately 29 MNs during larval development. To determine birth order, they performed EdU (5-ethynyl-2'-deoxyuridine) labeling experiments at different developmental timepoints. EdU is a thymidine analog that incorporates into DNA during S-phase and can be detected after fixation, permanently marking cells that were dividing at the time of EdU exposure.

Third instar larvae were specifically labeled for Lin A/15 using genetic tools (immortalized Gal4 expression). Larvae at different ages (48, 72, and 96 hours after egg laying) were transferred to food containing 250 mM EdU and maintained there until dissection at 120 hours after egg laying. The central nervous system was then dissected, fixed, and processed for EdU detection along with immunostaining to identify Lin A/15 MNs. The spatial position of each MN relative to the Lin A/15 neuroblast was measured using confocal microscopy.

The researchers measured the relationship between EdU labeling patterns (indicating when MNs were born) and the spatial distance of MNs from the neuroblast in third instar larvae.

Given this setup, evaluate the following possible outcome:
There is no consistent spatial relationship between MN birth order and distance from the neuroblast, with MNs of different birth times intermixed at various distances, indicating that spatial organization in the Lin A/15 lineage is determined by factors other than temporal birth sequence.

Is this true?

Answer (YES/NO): NO